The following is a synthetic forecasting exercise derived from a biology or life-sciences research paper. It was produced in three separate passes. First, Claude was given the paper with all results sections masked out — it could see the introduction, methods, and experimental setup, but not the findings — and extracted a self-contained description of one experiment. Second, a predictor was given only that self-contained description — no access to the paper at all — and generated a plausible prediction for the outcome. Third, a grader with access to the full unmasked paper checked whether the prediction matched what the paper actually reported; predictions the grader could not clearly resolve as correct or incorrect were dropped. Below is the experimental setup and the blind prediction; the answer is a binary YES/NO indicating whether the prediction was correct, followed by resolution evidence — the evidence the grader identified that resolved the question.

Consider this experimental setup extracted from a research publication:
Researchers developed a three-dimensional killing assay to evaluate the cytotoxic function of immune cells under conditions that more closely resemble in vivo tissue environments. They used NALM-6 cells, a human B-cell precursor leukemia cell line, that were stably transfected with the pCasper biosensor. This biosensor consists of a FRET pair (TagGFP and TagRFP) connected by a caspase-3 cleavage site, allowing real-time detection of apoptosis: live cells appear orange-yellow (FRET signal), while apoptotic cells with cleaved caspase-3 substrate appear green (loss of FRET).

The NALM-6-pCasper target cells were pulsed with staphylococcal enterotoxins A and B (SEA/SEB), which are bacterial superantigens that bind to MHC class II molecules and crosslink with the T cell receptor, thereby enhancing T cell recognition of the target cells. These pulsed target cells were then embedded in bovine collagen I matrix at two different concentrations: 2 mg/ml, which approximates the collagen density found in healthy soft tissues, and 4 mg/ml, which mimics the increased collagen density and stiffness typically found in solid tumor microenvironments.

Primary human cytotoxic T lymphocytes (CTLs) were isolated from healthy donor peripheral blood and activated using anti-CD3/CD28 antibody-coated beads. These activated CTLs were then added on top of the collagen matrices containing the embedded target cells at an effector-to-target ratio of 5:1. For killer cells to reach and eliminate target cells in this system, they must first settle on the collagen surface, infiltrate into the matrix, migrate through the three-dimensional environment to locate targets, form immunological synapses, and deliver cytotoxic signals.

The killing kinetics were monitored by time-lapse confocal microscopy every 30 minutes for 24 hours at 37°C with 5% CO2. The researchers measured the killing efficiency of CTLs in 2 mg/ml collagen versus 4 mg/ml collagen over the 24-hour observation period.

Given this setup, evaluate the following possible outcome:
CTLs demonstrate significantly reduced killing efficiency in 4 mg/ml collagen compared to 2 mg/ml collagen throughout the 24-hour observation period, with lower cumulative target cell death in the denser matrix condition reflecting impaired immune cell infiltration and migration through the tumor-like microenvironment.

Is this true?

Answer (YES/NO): YES